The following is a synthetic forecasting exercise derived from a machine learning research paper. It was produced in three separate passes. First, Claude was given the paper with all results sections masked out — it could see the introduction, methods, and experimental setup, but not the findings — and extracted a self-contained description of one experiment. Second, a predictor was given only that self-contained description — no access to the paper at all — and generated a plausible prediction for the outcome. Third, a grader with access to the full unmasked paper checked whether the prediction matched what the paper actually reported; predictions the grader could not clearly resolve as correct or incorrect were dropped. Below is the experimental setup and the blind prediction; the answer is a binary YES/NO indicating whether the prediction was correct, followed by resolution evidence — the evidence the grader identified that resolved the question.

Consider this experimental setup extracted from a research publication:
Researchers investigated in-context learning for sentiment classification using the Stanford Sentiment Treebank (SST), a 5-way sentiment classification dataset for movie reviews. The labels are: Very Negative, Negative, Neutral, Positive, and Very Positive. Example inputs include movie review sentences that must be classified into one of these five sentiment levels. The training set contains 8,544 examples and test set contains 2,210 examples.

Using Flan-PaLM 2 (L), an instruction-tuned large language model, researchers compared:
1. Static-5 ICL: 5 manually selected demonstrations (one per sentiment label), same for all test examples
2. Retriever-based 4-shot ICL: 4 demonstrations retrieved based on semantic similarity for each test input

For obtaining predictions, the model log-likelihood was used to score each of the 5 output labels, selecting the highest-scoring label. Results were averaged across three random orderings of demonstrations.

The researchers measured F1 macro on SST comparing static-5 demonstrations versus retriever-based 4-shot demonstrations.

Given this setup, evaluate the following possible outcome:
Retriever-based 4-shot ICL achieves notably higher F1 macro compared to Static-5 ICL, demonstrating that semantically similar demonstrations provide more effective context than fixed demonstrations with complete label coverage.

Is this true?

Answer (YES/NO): NO